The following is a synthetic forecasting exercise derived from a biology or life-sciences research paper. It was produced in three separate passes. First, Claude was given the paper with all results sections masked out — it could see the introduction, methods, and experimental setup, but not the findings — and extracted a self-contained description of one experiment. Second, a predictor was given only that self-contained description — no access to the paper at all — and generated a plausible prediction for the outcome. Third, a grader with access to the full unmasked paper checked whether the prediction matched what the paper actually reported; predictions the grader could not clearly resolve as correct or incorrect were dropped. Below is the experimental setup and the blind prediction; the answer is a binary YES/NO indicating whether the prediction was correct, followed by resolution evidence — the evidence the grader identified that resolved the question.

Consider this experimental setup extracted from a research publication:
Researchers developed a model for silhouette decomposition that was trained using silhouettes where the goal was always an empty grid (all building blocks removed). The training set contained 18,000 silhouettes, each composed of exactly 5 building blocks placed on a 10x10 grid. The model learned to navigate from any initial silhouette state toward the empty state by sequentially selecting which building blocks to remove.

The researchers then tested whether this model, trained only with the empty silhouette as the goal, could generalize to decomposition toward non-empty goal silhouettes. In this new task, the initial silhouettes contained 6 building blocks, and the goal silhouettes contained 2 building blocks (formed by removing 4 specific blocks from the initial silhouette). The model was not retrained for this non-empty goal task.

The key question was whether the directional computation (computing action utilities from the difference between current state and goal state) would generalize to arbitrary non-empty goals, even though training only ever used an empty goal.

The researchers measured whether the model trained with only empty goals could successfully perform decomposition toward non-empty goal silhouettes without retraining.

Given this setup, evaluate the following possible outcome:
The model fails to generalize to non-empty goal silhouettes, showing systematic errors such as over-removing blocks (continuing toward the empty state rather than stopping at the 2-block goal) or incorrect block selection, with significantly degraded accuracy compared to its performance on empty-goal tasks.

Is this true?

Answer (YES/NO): NO